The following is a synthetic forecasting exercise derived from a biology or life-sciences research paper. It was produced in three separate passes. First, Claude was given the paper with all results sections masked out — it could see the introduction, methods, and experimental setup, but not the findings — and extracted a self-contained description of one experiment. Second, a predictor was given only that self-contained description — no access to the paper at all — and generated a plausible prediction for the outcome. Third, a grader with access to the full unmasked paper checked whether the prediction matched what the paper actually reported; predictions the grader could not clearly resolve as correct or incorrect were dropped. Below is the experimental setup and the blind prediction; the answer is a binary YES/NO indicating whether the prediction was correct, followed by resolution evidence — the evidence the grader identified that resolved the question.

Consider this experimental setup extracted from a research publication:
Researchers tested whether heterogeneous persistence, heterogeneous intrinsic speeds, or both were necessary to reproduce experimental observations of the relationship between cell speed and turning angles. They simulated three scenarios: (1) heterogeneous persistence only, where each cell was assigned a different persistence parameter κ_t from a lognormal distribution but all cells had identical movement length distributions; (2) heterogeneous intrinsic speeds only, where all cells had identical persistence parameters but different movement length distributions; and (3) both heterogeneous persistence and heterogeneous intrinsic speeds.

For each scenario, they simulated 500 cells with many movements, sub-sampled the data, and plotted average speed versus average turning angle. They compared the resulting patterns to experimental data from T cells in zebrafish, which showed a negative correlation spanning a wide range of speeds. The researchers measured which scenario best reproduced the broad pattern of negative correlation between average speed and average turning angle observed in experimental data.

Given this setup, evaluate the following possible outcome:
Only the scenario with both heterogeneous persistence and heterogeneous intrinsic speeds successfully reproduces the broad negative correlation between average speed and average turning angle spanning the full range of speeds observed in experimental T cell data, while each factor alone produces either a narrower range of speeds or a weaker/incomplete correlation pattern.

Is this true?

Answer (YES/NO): YES